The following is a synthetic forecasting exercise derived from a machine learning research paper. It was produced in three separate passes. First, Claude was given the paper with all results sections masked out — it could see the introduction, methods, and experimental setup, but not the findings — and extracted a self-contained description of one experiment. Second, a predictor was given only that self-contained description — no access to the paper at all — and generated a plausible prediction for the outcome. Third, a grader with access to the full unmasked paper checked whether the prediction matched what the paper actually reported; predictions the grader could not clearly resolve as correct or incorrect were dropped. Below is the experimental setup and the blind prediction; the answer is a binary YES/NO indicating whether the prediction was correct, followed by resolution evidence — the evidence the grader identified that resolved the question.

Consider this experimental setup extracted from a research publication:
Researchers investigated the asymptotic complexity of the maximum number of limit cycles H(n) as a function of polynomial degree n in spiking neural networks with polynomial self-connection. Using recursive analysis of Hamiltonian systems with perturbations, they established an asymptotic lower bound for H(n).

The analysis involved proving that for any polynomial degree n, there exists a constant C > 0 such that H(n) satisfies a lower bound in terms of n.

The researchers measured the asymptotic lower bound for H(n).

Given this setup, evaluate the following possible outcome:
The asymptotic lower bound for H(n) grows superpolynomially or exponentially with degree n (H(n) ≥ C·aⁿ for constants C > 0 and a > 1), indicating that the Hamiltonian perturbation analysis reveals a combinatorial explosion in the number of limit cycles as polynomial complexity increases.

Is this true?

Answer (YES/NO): NO